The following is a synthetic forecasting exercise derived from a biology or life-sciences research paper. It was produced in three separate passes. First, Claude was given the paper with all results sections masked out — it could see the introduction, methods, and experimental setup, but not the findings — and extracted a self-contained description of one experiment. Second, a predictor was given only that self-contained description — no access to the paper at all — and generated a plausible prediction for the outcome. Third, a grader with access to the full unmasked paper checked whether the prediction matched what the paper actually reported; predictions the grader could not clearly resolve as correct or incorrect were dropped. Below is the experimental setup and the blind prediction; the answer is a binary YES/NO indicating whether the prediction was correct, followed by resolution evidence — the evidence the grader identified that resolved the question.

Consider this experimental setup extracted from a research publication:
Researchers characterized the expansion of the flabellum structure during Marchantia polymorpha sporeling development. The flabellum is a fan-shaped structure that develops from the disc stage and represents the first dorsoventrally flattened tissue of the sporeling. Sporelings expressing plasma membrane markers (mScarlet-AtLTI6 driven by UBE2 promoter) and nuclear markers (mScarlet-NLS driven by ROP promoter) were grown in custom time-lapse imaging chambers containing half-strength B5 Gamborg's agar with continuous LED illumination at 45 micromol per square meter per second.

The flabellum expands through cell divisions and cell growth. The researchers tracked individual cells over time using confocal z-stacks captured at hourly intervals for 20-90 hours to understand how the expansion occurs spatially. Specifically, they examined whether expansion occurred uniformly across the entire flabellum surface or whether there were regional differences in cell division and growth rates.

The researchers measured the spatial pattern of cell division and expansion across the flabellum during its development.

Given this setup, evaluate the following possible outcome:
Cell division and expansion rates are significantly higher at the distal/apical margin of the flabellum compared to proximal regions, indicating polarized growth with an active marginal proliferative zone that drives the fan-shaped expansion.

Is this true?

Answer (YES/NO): YES